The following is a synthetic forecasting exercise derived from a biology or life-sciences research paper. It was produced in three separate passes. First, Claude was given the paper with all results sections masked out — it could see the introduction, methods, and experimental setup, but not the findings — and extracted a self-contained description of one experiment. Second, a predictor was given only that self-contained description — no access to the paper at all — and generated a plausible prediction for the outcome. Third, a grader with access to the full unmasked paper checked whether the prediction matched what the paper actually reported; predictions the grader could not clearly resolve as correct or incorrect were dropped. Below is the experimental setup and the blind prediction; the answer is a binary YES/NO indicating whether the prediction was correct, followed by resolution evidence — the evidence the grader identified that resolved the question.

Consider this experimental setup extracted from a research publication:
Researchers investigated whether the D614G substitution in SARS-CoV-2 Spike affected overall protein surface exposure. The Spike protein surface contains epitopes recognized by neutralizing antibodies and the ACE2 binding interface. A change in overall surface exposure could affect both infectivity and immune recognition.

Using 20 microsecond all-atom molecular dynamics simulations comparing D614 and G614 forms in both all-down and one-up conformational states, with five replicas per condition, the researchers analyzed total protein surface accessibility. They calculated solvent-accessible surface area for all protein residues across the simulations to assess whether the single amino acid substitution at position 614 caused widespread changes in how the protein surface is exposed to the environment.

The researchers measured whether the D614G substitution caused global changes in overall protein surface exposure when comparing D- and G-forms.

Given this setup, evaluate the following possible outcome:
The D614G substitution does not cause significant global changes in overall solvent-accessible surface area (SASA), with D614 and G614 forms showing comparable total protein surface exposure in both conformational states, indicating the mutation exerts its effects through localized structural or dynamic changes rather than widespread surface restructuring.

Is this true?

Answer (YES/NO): YES